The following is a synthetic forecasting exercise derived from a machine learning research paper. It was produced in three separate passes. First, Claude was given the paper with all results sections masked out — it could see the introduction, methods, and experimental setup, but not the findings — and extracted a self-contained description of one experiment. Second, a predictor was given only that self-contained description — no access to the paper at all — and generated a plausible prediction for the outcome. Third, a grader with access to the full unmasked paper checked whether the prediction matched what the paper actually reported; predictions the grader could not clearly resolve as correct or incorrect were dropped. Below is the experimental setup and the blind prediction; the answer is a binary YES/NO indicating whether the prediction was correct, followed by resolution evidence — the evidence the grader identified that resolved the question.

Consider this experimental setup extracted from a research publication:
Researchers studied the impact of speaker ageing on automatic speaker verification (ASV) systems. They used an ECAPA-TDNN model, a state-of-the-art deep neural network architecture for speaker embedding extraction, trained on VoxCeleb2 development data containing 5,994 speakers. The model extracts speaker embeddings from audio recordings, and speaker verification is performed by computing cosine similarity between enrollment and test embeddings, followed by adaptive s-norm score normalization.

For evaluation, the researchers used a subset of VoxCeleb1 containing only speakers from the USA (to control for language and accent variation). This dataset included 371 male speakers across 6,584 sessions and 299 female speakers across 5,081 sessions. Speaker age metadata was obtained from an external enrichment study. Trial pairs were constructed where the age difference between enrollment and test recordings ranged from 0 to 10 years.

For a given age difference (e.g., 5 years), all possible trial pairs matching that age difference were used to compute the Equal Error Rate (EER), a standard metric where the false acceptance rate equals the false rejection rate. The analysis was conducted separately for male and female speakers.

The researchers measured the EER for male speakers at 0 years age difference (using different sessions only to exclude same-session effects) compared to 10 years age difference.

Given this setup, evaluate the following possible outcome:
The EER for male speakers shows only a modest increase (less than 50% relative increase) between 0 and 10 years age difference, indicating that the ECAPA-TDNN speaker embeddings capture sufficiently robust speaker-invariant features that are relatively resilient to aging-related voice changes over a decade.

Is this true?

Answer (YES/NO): NO